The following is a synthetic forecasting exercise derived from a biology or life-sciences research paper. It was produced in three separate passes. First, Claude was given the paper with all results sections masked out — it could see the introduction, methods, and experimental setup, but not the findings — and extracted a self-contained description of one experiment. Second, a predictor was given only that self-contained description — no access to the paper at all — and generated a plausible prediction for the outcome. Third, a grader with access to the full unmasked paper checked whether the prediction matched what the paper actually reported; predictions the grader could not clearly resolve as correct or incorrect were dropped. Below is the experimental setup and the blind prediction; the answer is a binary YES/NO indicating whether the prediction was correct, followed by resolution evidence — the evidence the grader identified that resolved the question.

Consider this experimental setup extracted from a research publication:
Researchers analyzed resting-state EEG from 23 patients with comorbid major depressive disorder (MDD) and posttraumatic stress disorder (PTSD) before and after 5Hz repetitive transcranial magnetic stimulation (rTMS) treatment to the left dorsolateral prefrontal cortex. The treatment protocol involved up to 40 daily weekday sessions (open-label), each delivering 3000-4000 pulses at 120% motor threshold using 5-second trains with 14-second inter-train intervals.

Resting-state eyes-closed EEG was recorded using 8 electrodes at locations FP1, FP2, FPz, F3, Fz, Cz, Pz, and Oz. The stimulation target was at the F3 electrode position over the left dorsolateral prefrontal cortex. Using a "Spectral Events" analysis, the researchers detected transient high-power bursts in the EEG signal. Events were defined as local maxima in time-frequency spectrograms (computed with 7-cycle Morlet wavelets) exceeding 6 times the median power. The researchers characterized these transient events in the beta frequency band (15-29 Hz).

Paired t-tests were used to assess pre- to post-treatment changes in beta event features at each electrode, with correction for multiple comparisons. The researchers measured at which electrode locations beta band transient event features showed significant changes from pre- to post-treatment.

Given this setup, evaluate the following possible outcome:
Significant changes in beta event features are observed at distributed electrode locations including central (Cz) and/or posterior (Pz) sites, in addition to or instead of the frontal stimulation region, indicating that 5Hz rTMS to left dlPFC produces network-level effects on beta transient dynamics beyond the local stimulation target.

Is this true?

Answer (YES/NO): NO